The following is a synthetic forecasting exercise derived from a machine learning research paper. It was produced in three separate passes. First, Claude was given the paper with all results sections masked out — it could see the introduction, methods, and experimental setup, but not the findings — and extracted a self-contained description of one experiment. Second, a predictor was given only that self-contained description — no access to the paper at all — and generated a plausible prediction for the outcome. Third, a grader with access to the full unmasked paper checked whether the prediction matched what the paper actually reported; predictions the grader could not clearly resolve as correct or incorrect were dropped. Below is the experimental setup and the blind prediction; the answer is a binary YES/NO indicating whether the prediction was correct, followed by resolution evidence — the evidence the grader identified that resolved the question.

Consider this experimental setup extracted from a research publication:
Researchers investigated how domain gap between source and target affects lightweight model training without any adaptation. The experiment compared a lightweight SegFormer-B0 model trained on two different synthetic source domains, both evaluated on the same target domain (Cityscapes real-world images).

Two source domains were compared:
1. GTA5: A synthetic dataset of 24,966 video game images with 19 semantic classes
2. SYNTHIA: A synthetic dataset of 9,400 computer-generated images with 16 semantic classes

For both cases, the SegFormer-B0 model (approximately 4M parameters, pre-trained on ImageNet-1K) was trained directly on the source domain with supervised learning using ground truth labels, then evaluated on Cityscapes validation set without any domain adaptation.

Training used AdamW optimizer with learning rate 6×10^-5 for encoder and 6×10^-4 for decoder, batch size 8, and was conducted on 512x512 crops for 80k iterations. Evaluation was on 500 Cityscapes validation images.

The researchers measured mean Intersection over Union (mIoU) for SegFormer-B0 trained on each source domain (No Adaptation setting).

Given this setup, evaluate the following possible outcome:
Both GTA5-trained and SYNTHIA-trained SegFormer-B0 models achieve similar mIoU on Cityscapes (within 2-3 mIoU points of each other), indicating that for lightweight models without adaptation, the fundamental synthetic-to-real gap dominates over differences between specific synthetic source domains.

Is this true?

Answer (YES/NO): YES